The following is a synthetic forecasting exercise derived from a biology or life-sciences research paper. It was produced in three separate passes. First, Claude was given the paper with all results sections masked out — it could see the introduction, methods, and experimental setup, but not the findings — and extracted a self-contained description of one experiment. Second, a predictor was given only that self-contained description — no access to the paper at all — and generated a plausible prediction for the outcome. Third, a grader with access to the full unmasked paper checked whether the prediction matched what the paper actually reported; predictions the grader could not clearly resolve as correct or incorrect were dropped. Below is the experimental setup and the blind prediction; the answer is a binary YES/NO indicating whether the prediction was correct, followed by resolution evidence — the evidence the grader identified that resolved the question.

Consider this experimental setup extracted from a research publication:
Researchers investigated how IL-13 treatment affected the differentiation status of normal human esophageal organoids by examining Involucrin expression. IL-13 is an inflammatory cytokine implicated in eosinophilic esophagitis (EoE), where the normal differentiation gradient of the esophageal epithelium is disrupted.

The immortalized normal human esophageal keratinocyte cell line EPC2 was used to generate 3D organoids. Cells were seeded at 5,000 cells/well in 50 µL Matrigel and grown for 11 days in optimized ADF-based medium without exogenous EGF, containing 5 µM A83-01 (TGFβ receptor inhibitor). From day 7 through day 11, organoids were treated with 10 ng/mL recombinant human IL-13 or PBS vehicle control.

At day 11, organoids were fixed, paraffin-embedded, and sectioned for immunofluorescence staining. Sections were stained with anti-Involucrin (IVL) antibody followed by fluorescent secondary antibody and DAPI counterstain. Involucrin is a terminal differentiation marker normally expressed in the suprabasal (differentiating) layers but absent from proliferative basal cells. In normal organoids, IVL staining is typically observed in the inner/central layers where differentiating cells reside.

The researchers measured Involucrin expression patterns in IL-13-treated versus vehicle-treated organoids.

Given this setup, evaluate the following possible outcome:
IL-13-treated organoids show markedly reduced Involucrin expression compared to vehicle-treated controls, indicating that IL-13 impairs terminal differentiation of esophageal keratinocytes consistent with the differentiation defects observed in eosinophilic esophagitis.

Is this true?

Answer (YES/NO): NO